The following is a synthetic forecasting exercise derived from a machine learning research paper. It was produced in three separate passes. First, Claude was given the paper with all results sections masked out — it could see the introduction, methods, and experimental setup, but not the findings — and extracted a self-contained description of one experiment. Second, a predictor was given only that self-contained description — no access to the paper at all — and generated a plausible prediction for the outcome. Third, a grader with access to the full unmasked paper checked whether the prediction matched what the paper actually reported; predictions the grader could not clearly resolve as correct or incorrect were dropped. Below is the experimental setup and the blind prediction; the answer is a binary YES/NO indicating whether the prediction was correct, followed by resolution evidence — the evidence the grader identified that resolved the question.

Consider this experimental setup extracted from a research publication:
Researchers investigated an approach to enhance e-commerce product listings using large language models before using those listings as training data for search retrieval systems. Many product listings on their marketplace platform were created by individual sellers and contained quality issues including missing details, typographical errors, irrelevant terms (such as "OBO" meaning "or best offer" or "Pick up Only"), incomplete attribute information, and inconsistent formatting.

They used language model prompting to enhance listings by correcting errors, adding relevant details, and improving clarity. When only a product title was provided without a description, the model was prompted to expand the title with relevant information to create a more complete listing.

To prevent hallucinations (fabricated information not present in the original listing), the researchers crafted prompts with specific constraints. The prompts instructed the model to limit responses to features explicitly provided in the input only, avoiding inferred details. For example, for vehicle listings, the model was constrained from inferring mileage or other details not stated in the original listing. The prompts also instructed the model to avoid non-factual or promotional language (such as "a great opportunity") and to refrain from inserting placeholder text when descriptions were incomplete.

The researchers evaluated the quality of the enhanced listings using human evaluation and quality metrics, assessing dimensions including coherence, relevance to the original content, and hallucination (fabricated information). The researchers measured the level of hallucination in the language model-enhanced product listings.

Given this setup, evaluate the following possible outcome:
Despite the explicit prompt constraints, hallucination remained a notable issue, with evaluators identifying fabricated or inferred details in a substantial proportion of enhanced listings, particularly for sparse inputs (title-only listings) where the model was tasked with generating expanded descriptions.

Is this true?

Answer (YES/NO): NO